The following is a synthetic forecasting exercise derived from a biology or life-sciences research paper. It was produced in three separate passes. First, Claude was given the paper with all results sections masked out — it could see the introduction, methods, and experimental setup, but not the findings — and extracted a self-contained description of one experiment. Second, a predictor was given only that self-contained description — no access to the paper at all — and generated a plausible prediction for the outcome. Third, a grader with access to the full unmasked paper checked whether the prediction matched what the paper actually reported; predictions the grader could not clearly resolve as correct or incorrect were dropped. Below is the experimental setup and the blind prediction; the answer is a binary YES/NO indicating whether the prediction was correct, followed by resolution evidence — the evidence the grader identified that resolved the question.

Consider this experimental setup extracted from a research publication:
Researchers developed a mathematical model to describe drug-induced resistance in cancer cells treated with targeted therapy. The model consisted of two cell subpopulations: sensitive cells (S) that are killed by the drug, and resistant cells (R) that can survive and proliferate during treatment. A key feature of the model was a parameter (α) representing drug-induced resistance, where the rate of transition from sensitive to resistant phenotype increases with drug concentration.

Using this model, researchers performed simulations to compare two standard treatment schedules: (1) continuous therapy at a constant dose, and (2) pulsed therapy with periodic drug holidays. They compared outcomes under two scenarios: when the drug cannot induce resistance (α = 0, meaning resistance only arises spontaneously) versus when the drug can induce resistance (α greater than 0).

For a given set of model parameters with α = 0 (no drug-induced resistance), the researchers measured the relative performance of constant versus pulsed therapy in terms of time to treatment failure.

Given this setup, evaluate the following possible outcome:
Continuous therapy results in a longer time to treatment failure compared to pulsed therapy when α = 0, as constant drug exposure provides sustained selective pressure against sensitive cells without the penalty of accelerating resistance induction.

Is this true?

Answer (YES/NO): YES